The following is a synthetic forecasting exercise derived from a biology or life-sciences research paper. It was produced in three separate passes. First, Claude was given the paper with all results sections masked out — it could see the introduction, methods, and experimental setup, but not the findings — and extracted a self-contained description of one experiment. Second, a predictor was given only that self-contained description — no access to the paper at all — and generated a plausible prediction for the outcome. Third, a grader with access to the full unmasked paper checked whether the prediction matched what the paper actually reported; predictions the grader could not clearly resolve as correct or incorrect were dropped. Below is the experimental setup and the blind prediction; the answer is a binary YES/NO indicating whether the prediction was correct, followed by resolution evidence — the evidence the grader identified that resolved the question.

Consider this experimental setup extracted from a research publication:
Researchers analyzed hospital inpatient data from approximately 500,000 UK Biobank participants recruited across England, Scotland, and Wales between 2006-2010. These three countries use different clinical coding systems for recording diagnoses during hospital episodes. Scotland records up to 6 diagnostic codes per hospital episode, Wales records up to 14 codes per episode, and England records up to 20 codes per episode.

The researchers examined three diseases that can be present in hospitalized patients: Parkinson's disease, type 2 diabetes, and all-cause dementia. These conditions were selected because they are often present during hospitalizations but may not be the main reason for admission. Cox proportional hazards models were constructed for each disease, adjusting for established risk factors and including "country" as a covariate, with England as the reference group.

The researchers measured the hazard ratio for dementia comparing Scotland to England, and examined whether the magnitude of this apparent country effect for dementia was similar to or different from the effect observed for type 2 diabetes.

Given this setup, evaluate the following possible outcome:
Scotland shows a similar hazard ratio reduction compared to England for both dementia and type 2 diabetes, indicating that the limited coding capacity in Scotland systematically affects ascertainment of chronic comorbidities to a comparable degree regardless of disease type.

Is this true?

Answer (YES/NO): NO